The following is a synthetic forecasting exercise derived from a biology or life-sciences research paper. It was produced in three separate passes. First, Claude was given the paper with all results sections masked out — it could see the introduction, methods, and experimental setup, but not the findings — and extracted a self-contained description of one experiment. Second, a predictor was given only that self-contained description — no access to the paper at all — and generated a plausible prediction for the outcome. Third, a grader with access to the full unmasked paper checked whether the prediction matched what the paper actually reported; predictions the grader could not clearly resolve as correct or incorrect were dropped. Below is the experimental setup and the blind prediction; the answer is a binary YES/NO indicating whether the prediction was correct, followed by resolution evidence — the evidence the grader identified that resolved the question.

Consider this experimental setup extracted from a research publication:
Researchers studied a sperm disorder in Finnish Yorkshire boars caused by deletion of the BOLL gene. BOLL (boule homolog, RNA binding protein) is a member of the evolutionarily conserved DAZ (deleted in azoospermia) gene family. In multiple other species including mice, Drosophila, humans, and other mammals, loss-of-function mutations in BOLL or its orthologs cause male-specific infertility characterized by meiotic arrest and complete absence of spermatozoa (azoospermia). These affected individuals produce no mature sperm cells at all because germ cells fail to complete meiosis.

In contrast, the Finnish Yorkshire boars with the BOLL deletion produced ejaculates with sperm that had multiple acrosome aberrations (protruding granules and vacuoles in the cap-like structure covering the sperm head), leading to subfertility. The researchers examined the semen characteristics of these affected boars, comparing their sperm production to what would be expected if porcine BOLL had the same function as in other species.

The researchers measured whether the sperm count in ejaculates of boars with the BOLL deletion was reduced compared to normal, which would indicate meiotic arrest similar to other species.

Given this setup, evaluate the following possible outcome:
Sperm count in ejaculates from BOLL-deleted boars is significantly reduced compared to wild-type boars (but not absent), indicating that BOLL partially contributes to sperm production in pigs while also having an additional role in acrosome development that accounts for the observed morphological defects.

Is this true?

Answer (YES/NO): NO